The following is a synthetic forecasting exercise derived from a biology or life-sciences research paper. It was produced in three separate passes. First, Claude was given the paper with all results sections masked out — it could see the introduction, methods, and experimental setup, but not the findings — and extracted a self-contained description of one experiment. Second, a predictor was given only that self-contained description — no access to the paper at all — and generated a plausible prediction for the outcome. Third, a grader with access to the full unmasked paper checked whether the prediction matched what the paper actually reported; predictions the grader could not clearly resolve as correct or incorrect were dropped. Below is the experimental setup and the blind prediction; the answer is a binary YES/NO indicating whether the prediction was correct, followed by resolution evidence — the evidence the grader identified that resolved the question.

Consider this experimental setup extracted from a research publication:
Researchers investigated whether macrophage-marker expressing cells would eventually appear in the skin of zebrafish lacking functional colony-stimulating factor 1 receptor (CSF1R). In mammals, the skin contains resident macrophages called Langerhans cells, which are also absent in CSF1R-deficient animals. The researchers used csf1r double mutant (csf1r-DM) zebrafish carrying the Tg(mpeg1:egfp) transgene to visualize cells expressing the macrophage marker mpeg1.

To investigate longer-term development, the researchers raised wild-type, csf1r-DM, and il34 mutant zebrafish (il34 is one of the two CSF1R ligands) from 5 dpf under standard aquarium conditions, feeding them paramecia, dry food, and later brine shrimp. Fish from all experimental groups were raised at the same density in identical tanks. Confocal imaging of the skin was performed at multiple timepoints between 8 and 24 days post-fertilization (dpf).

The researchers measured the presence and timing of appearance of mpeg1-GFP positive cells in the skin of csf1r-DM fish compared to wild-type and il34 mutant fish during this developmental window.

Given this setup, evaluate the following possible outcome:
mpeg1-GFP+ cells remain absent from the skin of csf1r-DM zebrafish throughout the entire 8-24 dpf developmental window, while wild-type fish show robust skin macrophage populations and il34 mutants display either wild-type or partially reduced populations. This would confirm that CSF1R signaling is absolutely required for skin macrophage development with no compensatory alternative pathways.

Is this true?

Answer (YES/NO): NO